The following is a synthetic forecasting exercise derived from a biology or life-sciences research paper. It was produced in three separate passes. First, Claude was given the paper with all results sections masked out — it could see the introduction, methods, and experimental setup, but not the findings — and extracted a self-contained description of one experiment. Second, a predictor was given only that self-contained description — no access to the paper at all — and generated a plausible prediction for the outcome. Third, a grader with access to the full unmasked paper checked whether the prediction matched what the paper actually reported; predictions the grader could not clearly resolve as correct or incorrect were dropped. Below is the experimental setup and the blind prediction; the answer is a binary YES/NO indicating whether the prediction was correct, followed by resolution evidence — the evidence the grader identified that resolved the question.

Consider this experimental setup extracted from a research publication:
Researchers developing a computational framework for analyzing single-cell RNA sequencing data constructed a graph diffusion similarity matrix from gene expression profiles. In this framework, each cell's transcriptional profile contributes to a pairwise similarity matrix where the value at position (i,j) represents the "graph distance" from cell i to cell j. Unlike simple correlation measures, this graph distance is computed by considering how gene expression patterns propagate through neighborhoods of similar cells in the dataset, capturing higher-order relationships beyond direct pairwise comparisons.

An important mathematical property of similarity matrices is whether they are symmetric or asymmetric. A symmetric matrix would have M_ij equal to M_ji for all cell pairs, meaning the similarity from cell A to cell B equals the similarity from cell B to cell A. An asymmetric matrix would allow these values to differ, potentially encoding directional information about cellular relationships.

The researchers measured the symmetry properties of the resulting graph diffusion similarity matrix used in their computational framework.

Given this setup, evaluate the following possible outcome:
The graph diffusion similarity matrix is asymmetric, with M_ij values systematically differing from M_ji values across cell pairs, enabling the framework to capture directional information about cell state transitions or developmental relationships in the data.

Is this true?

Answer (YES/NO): YES